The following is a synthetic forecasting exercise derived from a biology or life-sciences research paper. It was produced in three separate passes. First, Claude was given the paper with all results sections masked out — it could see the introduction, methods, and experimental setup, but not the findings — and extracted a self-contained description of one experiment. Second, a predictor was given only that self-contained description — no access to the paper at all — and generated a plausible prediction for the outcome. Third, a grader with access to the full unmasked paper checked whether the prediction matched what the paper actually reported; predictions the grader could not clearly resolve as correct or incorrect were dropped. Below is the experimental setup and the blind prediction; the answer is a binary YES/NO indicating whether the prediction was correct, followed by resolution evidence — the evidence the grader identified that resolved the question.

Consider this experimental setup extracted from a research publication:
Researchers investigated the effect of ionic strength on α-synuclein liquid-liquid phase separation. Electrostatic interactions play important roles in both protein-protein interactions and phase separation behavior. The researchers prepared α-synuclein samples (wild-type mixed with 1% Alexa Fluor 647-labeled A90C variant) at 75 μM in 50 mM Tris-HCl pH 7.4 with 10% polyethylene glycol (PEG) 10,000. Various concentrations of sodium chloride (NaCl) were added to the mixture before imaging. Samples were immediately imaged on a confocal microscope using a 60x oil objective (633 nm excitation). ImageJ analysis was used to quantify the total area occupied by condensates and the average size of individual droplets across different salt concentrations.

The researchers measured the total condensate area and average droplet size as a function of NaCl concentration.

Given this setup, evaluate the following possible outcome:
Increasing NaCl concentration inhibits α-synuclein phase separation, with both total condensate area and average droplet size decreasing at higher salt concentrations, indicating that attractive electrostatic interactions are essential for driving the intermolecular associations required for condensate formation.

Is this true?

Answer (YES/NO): NO